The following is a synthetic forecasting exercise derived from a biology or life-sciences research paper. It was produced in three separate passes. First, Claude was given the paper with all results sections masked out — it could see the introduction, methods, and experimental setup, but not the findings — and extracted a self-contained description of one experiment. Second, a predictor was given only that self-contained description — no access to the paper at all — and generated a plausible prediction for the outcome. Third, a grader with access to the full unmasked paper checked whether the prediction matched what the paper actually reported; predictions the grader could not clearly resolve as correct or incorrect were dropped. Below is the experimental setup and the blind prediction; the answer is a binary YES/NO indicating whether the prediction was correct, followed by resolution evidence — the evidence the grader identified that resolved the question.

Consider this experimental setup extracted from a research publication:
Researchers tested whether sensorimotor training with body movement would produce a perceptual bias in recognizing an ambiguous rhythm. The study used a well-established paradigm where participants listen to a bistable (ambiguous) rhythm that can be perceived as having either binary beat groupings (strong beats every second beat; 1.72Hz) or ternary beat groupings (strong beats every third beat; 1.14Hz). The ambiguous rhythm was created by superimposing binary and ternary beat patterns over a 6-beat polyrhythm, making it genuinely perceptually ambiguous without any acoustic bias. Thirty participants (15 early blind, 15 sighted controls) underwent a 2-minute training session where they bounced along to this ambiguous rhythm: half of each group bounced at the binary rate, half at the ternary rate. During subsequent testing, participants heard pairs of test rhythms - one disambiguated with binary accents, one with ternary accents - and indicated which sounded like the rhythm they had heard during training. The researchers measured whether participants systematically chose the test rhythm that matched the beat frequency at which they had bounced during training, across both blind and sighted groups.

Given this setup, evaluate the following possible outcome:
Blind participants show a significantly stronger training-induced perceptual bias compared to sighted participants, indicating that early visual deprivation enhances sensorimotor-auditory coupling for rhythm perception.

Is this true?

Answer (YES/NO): NO